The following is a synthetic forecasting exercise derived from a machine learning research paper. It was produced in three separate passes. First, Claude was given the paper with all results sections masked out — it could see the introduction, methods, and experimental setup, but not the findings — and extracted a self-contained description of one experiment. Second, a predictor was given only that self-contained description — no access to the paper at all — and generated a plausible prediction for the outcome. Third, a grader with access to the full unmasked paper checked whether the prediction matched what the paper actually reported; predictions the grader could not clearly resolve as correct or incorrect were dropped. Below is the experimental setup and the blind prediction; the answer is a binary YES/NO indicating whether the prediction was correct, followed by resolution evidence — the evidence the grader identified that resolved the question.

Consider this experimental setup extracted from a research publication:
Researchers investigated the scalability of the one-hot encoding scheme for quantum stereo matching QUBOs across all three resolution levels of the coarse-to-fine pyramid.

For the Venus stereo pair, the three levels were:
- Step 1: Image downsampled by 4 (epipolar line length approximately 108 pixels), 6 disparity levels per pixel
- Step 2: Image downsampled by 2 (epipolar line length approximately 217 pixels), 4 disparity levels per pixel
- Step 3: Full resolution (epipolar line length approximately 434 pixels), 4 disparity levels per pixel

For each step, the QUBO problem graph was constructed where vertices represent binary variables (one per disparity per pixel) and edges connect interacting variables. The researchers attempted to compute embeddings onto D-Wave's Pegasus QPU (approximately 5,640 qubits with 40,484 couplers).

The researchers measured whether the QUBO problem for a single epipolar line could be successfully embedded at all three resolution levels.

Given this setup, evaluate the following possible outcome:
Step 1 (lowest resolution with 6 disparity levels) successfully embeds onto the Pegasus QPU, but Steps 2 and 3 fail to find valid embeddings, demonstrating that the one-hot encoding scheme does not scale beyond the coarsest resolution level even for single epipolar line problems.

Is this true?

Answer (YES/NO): NO